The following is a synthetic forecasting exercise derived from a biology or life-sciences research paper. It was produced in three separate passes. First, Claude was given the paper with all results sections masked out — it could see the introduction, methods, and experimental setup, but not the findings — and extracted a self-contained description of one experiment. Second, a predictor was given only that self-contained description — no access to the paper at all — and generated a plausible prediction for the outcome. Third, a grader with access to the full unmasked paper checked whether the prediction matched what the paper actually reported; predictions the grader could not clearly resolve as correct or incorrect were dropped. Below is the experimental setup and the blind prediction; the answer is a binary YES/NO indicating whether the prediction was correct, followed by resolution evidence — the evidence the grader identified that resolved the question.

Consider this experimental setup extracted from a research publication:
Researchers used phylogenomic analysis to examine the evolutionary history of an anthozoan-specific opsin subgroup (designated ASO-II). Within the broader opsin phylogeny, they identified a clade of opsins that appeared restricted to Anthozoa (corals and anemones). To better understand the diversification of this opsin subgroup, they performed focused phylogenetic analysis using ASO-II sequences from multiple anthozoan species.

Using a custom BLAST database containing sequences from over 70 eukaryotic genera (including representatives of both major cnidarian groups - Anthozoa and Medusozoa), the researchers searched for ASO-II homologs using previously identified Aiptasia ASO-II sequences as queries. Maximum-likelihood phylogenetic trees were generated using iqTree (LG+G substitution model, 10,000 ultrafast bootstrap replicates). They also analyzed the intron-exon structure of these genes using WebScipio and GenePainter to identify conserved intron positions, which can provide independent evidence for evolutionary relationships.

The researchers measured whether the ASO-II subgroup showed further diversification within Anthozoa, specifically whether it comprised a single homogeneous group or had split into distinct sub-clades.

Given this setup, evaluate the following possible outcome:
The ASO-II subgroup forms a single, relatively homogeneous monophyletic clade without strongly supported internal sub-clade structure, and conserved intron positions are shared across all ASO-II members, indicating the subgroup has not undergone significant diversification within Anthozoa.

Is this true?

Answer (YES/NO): NO